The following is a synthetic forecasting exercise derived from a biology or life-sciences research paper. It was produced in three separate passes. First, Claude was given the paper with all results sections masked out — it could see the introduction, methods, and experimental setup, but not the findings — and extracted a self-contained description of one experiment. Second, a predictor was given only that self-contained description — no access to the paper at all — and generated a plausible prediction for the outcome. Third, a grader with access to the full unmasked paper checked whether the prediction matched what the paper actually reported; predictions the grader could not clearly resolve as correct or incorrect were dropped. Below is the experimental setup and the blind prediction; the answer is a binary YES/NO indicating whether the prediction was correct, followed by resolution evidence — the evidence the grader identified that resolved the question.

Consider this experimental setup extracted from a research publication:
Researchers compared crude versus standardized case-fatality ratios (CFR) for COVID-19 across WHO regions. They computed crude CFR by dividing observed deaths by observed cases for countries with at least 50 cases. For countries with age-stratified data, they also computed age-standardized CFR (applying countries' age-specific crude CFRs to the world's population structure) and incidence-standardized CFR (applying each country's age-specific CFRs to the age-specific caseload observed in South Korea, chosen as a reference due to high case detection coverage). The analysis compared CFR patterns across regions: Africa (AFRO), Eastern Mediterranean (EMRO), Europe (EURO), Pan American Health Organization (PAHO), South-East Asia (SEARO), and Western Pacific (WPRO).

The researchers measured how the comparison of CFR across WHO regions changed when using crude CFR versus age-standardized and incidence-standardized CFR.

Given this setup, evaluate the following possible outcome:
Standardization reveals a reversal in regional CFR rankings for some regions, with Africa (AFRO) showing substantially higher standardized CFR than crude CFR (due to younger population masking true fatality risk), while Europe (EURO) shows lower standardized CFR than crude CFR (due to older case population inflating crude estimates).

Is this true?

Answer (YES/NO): NO